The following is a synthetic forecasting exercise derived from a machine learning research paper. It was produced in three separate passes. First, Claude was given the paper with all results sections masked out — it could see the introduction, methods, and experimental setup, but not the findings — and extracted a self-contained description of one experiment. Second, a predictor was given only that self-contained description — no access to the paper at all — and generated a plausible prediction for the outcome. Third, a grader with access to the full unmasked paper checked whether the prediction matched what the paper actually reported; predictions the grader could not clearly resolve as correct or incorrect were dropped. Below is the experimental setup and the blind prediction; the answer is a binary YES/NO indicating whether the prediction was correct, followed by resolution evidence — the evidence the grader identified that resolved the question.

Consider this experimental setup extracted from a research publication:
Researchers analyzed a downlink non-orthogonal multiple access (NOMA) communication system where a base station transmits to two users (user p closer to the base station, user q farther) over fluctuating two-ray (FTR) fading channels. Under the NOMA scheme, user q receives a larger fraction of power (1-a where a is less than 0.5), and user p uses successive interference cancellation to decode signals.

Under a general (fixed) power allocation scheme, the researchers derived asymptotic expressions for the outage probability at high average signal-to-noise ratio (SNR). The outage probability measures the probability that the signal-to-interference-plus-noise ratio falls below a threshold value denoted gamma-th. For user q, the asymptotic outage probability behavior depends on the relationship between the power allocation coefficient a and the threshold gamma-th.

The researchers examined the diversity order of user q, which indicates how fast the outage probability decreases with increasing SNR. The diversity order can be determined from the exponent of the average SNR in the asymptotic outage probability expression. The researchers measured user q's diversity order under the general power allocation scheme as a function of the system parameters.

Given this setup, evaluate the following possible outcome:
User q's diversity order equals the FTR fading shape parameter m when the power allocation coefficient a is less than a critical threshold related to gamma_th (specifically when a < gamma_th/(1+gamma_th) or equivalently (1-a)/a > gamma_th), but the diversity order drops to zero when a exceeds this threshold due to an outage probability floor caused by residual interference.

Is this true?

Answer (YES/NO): NO